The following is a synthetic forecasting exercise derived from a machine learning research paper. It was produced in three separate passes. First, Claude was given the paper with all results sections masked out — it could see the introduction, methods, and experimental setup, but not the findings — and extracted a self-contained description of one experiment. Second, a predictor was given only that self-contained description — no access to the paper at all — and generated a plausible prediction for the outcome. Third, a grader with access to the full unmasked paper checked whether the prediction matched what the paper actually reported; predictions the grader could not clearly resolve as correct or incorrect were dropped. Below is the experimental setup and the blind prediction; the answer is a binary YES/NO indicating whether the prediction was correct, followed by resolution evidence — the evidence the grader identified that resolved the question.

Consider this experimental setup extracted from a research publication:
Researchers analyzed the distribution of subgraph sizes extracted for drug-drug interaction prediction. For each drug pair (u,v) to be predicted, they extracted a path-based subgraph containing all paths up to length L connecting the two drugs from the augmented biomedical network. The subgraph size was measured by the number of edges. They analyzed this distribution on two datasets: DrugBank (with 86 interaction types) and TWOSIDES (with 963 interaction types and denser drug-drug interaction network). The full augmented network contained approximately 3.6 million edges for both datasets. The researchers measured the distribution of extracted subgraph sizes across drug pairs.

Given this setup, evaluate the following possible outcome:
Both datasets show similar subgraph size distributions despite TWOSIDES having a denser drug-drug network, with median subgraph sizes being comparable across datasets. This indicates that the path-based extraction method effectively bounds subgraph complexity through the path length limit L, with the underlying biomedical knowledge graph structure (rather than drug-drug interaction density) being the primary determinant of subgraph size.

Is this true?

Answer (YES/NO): NO